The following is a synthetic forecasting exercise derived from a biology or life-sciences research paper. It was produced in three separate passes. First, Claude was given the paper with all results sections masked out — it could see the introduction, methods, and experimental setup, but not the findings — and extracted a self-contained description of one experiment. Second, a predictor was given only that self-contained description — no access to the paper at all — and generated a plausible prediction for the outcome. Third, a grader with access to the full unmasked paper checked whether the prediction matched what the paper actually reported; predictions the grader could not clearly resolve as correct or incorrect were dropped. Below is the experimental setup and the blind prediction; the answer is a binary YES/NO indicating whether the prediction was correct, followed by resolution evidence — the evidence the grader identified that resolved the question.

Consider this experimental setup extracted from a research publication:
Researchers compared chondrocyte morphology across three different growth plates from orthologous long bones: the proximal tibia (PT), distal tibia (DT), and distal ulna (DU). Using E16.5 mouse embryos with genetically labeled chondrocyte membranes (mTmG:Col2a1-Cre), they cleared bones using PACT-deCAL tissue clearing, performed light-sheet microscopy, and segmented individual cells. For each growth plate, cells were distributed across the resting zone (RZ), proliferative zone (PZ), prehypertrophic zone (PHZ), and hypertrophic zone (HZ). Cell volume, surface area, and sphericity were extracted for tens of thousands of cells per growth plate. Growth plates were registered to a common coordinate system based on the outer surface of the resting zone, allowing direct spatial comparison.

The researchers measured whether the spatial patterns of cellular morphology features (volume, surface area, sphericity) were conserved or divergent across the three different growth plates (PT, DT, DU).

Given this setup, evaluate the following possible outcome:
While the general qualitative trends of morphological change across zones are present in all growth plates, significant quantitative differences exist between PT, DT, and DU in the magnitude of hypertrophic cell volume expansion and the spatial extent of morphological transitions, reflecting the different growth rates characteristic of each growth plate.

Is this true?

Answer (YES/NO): YES